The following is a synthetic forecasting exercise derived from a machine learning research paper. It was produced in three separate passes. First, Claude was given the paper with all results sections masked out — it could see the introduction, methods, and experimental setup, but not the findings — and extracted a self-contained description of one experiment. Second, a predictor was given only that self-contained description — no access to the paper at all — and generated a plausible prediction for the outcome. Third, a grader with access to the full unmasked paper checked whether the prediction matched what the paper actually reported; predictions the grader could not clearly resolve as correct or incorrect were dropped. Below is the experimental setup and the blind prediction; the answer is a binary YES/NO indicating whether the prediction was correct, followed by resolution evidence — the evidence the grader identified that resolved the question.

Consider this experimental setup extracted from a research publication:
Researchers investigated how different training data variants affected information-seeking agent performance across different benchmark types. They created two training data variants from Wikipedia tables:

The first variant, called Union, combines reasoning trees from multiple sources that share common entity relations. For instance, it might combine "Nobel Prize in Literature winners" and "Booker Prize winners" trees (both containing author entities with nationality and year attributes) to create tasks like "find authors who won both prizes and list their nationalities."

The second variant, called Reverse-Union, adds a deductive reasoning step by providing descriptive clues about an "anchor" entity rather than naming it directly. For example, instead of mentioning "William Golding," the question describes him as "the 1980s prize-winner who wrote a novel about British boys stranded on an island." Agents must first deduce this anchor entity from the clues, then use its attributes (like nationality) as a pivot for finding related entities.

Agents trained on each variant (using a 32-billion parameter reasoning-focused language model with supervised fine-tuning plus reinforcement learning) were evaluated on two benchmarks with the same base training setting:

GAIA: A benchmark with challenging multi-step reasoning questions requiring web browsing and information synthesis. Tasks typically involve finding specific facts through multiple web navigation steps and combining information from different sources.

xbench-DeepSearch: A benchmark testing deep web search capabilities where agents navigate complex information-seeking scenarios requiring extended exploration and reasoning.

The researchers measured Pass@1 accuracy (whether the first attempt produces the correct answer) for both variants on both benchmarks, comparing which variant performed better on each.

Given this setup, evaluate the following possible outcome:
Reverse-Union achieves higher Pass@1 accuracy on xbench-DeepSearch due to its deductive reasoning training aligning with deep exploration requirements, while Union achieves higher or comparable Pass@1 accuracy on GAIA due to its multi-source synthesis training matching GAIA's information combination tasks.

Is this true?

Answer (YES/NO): YES